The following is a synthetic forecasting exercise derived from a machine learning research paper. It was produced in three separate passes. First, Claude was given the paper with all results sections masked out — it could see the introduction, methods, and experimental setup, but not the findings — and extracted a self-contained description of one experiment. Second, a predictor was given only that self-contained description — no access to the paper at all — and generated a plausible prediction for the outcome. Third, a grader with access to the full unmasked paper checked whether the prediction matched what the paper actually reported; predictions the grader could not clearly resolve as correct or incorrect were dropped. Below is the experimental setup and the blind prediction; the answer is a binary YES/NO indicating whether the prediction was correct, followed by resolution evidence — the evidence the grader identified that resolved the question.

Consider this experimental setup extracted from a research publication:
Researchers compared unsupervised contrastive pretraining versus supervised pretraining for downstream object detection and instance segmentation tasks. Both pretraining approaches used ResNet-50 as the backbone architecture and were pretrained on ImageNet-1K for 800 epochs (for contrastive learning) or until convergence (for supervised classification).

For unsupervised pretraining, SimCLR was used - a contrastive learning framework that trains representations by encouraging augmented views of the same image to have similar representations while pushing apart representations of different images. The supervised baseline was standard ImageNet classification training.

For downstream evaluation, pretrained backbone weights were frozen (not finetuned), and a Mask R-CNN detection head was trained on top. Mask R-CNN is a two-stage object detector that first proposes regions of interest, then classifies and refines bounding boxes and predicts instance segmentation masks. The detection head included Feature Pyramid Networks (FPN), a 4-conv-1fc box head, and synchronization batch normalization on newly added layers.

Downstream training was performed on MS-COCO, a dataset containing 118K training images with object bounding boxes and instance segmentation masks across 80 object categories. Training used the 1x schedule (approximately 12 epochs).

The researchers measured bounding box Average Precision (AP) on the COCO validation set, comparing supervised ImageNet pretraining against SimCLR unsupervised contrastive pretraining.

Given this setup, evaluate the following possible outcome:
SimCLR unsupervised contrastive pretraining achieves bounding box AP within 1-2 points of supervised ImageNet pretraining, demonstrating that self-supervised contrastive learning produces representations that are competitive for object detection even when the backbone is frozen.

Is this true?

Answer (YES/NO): YES